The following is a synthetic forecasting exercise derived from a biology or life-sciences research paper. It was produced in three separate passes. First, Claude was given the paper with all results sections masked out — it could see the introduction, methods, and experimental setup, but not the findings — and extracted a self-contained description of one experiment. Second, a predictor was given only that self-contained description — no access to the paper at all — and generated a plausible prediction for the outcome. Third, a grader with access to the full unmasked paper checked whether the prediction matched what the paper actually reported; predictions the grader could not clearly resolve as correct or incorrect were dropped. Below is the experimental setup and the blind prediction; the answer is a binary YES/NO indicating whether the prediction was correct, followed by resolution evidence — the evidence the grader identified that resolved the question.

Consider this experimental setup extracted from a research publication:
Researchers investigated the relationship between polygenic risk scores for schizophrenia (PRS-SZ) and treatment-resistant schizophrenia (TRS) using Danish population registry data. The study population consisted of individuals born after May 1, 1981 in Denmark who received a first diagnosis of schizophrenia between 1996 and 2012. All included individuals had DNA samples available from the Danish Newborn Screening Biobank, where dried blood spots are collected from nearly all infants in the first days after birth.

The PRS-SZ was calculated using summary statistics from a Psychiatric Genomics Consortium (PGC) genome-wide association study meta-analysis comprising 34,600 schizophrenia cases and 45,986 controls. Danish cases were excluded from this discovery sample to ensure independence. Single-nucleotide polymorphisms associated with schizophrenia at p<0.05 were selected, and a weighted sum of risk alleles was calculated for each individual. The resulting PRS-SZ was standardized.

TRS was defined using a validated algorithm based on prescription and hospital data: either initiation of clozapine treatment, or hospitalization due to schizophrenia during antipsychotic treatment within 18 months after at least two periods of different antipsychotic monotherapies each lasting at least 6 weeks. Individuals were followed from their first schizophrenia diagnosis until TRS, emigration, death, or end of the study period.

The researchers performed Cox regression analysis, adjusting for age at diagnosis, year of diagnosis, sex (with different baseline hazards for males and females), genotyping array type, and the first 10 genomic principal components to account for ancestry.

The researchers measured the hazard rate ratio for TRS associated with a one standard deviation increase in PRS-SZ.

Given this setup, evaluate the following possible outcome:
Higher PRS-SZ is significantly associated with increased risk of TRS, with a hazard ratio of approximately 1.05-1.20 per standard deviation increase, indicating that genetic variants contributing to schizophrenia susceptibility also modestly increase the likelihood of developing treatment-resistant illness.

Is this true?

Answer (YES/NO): NO